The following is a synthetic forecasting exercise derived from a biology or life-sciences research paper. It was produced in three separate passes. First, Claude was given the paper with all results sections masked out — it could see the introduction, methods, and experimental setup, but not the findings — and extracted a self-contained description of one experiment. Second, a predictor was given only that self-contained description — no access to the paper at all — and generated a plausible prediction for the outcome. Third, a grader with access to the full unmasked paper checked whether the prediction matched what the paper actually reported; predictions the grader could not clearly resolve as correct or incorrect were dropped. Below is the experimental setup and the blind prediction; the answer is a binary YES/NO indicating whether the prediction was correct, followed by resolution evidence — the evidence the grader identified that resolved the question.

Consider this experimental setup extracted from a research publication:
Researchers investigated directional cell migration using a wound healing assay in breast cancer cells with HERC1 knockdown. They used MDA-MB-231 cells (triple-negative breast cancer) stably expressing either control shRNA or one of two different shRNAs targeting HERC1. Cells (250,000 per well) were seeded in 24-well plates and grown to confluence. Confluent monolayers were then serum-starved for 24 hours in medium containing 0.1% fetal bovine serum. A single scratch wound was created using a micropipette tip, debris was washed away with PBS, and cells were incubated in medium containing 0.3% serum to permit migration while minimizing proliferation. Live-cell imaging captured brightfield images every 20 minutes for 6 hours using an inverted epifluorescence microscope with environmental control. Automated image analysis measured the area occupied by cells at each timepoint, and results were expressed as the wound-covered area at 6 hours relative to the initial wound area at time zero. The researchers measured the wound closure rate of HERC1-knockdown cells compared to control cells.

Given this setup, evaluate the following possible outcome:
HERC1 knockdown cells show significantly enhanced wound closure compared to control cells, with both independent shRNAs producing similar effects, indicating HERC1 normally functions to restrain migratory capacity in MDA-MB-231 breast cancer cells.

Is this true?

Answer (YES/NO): NO